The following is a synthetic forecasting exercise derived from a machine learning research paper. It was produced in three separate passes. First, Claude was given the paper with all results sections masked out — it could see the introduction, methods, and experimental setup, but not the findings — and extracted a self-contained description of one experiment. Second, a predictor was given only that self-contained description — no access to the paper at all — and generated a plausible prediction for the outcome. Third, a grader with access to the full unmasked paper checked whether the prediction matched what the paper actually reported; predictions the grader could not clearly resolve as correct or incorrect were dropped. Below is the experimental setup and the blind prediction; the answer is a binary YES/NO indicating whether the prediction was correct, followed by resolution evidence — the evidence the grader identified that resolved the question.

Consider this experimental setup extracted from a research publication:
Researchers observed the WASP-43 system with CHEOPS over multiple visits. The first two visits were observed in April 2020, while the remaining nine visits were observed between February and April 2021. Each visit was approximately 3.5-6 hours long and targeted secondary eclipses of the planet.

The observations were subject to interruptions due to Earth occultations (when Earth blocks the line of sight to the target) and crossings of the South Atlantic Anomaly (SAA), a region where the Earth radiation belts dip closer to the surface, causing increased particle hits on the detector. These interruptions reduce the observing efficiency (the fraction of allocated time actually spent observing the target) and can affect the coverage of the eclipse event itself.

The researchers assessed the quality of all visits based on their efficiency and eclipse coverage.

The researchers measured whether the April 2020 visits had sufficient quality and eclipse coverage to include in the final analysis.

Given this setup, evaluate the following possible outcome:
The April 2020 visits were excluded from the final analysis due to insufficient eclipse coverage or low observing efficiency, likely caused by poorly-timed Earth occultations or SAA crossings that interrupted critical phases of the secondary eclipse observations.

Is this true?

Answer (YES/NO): YES